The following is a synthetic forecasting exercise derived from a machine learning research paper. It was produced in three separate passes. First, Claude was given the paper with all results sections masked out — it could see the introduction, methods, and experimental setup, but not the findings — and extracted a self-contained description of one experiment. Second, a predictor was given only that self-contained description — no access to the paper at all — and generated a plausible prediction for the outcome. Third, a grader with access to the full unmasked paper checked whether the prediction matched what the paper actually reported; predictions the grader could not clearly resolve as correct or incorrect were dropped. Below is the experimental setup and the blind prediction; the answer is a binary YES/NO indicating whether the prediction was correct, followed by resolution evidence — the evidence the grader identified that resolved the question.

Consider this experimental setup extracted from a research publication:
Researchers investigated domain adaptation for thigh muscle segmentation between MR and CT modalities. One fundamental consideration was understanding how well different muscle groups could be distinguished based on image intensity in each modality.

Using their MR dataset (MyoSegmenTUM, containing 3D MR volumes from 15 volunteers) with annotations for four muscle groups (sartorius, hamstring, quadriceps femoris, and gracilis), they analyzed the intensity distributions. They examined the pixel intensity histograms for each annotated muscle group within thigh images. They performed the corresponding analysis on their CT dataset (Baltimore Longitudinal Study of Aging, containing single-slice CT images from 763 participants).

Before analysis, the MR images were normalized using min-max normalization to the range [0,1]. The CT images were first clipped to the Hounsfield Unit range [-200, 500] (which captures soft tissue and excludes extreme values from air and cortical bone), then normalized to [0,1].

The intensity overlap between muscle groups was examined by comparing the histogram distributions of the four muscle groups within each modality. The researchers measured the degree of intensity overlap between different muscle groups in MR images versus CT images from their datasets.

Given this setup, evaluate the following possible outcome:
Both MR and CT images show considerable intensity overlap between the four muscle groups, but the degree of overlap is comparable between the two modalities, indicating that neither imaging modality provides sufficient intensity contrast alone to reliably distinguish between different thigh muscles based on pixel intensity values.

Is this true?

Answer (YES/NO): NO